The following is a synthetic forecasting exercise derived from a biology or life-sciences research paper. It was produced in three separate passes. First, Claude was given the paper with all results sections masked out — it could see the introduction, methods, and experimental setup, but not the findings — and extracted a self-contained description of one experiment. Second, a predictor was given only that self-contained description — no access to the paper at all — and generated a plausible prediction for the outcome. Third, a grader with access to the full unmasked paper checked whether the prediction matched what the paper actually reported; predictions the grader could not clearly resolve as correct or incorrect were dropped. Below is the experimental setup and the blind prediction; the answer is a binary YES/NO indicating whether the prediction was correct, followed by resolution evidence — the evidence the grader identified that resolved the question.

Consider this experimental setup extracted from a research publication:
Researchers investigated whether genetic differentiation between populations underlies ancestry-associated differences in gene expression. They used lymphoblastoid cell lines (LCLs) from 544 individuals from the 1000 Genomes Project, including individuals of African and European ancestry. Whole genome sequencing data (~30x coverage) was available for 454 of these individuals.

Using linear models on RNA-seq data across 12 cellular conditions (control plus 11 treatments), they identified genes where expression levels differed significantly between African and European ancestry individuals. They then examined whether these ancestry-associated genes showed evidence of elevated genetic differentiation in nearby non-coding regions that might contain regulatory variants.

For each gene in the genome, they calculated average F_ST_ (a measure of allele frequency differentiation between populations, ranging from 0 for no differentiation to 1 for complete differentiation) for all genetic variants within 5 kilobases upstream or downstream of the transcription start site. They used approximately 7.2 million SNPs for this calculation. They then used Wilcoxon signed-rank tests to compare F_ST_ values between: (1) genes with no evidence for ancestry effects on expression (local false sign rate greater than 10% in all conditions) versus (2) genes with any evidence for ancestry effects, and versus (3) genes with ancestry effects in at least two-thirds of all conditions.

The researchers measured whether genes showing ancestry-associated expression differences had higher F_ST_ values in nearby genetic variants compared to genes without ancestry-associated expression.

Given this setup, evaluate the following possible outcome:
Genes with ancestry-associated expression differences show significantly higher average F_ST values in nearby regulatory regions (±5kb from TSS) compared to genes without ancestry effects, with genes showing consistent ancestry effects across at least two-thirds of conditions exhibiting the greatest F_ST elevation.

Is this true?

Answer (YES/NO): YES